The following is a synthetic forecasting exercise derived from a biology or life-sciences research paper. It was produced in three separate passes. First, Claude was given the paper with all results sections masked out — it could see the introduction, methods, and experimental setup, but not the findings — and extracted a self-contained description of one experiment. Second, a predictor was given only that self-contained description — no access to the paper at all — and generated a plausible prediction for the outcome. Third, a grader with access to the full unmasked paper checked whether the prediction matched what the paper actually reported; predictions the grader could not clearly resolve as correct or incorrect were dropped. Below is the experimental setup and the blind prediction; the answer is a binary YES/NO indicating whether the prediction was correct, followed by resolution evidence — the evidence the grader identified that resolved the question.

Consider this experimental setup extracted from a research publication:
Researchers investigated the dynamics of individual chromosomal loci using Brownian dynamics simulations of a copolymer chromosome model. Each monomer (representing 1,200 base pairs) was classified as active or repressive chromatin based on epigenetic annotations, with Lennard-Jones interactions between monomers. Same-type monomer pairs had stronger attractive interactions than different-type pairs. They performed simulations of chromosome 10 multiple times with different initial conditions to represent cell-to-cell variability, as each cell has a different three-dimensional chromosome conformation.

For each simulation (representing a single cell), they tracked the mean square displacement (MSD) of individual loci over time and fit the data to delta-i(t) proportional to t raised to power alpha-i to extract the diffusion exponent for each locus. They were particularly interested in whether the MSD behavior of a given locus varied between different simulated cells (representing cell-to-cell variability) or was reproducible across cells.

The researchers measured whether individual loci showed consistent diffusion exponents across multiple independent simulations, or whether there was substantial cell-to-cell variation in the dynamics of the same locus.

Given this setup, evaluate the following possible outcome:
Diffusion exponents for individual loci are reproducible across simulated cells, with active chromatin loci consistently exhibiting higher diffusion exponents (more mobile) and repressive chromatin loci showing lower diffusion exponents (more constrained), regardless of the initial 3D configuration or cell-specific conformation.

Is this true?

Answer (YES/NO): NO